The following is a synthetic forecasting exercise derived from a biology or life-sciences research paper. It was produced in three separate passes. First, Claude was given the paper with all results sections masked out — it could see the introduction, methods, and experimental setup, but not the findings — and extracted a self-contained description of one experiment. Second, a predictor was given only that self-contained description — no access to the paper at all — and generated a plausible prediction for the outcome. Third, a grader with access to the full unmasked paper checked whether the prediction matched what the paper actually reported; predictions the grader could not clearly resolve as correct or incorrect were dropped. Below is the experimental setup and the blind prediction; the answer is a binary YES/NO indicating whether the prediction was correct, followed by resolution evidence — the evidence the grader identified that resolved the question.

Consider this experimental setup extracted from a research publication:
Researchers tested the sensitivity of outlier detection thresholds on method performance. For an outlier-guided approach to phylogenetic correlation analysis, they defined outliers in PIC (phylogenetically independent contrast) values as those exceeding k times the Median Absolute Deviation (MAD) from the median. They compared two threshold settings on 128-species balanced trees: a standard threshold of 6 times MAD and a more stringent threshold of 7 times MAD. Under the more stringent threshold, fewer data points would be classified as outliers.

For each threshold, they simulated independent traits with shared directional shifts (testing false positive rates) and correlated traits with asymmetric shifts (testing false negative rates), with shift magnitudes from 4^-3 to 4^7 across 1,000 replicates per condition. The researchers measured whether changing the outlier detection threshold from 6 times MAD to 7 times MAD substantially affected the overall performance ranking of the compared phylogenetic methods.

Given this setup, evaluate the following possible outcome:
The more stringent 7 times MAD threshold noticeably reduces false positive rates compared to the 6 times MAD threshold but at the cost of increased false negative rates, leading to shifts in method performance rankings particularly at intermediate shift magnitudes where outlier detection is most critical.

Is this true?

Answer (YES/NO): NO